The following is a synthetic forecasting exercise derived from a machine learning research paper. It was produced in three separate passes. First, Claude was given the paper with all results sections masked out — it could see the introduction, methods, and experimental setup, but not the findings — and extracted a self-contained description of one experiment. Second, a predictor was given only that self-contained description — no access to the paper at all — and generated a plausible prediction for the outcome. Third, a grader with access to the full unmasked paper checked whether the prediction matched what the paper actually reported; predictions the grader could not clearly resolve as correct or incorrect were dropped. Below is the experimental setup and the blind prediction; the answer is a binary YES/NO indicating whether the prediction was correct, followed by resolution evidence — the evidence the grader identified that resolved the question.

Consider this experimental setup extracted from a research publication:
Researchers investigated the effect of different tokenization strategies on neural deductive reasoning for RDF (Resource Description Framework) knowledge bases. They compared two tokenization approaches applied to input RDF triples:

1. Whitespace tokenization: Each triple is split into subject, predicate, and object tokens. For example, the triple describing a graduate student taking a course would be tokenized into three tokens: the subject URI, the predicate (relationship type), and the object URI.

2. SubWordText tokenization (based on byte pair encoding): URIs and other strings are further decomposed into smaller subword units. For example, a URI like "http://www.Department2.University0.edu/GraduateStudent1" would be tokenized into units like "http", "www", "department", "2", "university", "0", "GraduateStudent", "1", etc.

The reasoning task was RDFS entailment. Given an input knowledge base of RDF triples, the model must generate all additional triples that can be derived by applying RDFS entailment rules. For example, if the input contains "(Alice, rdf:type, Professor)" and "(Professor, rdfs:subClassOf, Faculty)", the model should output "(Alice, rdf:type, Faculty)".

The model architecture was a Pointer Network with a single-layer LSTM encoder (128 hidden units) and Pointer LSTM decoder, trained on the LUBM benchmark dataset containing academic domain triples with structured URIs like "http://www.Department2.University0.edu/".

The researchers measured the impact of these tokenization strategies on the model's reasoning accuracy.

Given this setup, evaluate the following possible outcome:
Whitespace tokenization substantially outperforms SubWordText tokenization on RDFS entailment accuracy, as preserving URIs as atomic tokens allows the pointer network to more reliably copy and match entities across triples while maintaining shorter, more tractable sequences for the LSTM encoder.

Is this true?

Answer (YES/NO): YES